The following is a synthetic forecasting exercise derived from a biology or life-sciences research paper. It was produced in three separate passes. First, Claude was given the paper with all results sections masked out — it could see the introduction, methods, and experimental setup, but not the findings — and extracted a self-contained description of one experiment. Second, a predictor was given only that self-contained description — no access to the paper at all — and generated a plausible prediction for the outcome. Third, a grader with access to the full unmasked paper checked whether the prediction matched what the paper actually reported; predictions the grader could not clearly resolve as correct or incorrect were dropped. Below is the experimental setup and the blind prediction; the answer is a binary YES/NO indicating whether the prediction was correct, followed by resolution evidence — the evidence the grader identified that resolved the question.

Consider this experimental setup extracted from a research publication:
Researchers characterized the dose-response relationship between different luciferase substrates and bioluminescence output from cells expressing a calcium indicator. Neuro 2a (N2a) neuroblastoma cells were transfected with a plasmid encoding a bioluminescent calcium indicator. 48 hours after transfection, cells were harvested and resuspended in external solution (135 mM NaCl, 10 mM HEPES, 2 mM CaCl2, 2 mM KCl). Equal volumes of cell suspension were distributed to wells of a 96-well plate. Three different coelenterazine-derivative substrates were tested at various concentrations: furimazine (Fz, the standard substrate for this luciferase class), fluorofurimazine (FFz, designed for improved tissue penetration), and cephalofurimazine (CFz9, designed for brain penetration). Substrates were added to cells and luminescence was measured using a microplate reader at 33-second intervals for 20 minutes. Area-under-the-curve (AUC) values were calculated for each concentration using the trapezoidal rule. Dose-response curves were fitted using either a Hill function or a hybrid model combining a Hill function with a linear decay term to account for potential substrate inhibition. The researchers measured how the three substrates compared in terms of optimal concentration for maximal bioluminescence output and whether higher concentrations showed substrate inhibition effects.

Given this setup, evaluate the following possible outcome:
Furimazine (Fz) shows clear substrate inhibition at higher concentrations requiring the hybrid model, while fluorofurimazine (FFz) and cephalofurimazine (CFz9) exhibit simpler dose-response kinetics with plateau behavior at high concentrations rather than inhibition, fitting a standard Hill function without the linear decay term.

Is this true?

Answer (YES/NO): NO